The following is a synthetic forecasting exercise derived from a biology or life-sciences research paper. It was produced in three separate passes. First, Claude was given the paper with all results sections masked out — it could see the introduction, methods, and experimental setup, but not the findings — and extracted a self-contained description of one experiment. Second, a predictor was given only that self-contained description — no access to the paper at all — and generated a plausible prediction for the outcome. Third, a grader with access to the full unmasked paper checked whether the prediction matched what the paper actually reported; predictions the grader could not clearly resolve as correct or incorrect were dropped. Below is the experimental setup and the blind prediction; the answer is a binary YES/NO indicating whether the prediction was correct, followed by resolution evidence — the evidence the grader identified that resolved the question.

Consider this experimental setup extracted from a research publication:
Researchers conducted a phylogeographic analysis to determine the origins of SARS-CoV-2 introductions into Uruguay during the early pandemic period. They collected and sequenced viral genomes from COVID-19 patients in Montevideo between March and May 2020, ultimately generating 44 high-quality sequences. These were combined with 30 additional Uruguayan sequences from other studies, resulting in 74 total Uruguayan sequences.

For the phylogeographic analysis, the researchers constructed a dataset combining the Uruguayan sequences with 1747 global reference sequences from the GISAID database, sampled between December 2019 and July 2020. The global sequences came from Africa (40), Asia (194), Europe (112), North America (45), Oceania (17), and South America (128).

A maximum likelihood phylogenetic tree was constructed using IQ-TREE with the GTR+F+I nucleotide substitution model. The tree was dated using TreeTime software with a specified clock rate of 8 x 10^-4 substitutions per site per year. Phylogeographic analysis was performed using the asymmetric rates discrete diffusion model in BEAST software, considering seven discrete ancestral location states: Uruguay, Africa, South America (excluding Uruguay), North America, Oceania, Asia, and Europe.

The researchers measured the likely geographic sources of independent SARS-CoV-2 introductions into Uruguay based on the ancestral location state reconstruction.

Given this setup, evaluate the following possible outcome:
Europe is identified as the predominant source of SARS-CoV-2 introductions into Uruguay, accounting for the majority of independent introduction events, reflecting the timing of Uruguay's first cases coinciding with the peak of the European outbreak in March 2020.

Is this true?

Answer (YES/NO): NO